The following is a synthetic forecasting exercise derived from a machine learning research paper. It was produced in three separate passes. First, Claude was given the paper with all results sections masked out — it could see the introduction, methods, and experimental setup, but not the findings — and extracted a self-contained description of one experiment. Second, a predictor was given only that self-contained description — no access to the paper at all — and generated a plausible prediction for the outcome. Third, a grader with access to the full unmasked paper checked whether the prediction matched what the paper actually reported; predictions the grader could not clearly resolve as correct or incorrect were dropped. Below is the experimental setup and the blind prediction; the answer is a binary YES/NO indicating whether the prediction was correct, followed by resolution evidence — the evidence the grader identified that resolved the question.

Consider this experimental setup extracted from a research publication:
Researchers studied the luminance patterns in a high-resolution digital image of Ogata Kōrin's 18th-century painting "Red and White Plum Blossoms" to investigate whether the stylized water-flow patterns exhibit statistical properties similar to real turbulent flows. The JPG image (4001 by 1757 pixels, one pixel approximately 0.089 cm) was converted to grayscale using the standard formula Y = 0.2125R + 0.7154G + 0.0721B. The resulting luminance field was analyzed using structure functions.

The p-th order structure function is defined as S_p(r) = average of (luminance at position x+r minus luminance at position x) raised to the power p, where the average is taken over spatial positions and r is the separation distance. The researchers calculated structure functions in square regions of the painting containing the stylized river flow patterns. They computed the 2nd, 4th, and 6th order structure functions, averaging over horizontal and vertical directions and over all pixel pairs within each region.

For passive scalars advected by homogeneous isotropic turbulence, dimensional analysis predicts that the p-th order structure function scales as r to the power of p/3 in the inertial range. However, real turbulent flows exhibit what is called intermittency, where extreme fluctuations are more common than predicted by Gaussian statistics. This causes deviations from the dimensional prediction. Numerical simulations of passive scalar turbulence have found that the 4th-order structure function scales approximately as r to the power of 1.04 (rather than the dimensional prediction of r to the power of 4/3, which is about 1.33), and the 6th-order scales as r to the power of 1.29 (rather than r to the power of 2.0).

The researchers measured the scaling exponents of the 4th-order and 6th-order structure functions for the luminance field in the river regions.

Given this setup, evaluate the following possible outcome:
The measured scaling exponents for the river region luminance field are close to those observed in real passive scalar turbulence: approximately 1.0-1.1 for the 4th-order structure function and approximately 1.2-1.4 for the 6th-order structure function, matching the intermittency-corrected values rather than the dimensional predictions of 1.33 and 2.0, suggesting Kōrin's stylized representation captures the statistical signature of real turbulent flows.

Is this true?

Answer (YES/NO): YES